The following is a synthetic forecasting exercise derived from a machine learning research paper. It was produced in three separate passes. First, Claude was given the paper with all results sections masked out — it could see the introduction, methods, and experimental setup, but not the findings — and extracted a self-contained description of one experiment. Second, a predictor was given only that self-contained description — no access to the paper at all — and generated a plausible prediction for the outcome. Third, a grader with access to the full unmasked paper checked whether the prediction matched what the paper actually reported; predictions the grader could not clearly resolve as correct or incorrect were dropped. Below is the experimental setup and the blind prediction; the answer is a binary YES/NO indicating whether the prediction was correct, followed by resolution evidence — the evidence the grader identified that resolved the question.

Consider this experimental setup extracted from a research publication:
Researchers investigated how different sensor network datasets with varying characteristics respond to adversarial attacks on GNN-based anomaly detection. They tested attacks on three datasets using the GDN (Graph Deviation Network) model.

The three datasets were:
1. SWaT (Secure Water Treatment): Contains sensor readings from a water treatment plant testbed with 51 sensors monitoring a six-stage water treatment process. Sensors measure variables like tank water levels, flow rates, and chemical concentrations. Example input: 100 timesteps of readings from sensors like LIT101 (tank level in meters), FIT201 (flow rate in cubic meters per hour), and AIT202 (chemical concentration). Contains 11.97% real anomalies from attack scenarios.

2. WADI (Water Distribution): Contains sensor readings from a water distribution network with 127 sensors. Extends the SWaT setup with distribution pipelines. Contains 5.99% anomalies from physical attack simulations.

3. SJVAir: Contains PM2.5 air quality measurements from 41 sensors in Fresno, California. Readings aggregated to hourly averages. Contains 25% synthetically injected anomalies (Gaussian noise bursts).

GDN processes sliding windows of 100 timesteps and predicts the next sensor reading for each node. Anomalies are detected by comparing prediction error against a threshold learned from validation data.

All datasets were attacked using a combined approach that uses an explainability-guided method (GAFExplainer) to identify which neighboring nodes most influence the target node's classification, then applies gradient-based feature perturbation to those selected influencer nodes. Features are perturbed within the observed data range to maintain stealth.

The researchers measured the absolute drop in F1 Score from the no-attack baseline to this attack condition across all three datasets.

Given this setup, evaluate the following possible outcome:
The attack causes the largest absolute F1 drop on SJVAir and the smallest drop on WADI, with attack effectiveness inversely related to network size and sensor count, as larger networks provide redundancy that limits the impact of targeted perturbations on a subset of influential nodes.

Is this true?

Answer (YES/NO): YES